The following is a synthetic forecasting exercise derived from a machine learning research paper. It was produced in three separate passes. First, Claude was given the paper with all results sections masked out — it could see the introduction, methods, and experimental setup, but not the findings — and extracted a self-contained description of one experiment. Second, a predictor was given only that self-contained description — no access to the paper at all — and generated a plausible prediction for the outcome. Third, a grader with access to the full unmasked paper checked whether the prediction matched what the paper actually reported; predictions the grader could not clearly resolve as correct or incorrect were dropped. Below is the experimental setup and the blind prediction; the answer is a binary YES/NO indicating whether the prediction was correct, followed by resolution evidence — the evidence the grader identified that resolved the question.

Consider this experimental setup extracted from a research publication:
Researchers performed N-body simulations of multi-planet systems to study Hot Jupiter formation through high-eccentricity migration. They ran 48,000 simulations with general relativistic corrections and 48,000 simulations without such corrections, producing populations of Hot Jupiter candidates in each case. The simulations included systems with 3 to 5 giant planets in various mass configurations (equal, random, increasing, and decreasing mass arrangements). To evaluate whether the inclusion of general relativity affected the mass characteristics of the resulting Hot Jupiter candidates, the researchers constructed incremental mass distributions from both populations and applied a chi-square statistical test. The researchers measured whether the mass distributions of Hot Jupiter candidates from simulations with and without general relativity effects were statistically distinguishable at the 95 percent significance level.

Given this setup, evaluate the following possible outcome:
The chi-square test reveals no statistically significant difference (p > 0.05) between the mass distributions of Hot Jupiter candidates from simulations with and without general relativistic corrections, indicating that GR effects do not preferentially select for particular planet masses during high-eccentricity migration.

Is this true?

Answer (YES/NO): YES